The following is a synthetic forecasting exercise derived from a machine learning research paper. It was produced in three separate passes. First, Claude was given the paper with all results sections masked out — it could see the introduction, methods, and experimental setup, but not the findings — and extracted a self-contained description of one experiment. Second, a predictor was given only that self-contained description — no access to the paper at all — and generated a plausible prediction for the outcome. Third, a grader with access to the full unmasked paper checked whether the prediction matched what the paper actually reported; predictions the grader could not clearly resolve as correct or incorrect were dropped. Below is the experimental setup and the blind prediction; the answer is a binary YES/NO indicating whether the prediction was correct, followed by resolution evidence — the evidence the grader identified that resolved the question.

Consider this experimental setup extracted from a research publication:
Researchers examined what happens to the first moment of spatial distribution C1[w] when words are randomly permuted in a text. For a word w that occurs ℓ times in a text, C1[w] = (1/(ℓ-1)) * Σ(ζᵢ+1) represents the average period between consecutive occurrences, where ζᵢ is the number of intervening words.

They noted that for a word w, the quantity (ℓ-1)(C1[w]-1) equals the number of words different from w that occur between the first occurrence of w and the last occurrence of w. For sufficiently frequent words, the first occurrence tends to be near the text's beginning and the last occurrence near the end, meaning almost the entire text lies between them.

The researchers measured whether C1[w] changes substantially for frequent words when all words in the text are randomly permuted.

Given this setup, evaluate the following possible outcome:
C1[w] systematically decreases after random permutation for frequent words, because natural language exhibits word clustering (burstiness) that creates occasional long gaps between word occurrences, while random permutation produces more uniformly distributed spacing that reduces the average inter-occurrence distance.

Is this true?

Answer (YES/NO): NO